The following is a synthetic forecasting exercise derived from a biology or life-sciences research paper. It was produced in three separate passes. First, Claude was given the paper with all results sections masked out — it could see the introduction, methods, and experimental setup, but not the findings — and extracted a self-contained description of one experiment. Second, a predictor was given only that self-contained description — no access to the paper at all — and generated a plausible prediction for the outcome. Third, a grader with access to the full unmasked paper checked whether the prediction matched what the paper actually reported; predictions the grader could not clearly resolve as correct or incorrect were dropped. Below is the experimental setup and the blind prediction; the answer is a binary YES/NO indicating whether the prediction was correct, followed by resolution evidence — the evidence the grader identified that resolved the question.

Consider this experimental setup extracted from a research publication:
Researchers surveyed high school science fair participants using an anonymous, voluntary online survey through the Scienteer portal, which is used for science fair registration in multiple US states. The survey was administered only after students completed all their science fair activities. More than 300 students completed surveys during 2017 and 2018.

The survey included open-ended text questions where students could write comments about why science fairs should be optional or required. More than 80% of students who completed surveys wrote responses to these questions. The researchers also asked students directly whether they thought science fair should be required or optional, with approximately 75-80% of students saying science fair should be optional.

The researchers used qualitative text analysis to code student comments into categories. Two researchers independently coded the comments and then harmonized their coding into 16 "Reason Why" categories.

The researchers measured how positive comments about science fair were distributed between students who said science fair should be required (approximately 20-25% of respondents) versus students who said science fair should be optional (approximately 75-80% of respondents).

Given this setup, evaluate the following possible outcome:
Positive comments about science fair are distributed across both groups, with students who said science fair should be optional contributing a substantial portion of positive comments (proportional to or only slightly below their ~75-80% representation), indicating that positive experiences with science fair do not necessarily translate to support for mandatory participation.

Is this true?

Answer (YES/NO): NO